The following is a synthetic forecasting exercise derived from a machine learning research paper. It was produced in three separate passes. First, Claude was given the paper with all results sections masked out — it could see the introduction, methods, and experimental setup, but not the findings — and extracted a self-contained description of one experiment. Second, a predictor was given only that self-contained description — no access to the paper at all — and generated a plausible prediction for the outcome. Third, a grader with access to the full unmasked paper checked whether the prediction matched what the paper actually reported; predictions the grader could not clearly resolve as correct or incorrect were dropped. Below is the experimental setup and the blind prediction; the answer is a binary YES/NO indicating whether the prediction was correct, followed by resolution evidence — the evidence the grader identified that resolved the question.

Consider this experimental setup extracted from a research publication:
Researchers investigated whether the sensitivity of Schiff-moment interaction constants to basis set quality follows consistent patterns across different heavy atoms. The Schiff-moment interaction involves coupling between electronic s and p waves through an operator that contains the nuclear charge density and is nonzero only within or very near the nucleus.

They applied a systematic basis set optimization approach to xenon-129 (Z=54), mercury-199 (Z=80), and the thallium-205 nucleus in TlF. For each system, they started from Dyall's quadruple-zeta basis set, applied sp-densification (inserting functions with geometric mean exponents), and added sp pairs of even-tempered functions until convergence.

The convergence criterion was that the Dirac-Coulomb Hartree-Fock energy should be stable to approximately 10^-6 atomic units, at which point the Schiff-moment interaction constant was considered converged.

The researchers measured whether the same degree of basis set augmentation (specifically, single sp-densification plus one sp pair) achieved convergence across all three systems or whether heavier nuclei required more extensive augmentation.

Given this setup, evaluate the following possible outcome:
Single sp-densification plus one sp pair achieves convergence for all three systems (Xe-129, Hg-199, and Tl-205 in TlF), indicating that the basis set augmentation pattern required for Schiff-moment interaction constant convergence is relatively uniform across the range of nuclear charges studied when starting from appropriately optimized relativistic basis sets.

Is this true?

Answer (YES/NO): YES